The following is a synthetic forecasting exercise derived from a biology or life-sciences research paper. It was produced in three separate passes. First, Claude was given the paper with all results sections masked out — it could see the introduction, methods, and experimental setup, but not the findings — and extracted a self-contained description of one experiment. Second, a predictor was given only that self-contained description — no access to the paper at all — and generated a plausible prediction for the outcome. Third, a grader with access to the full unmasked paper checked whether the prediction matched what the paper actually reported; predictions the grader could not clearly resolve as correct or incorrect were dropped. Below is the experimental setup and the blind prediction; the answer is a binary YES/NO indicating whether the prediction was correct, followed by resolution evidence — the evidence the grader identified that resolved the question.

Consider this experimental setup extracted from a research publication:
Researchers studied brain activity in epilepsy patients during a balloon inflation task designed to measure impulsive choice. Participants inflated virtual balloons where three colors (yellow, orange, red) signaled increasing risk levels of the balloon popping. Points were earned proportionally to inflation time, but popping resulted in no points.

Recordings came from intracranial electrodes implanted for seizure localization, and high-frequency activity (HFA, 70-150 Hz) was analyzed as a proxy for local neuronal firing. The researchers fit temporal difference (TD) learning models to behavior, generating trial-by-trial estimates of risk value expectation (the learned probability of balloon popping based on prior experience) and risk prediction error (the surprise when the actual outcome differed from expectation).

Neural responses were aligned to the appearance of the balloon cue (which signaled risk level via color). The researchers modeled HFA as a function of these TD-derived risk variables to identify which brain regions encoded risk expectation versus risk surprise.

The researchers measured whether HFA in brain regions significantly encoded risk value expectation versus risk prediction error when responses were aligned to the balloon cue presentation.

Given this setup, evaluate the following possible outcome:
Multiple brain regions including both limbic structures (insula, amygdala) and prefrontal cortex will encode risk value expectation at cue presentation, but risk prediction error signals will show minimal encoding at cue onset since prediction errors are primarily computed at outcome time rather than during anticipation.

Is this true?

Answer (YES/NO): NO